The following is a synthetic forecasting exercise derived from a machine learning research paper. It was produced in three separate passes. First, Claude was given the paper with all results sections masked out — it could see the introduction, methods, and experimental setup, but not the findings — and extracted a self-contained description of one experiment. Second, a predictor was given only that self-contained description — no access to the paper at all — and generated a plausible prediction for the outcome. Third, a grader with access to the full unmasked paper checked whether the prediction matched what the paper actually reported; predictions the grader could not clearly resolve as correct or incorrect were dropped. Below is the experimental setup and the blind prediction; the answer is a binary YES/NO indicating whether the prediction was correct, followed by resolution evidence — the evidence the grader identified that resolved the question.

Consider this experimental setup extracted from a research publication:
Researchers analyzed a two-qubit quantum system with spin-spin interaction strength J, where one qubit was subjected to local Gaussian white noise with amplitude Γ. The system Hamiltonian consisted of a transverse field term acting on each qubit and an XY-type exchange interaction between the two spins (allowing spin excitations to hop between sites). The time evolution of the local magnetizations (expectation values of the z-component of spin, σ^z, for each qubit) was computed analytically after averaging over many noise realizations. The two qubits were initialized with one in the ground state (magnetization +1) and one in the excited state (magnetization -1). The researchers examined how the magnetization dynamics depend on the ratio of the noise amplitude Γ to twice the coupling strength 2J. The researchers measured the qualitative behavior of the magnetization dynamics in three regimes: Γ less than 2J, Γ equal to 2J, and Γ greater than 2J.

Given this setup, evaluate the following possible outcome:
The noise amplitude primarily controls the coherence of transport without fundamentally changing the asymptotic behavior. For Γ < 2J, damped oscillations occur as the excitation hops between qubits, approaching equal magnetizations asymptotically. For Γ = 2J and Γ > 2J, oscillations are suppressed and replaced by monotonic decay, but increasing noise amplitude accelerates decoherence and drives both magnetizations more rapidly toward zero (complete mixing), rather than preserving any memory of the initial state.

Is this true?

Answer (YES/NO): NO